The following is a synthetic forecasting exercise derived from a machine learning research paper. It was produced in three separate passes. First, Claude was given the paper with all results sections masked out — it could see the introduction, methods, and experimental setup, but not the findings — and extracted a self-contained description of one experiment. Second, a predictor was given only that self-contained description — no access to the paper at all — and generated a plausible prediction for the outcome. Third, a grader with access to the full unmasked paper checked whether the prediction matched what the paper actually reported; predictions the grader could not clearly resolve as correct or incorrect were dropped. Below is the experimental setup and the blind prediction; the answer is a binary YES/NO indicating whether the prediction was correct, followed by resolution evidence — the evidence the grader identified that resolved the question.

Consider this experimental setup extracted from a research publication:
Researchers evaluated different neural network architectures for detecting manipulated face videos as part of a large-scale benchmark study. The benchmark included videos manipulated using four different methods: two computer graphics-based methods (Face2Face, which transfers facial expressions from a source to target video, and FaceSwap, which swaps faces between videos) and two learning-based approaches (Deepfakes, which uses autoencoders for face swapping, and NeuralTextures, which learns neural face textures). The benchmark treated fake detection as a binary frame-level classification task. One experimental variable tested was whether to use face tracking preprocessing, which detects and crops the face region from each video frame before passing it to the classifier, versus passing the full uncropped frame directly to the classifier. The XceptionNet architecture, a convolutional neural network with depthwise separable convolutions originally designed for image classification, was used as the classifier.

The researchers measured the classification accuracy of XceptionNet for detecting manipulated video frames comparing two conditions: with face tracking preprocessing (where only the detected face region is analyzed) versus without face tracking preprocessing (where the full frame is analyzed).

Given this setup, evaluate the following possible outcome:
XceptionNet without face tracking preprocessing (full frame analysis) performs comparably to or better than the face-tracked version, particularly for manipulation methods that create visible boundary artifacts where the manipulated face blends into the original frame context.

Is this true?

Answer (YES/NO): NO